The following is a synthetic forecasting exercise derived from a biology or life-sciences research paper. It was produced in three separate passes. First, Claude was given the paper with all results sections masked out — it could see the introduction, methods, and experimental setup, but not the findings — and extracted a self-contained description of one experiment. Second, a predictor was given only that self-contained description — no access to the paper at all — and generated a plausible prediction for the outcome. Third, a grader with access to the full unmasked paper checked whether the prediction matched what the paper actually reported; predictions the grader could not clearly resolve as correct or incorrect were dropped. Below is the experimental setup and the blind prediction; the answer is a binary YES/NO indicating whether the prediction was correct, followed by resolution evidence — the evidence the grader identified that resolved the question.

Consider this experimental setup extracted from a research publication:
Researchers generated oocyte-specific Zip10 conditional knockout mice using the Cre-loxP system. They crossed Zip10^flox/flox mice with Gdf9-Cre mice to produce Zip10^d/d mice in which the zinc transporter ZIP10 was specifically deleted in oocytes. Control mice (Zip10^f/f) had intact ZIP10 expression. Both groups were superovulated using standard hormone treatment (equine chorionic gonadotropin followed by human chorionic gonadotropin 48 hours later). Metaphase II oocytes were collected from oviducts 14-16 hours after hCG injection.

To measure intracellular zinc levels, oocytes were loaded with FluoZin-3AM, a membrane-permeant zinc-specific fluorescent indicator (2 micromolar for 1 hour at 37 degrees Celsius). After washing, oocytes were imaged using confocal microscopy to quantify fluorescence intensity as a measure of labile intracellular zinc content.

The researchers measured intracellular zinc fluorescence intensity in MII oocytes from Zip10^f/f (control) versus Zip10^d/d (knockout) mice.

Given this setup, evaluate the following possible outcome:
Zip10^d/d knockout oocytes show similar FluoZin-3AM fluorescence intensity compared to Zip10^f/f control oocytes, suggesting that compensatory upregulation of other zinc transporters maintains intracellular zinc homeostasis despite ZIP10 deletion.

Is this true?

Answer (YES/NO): NO